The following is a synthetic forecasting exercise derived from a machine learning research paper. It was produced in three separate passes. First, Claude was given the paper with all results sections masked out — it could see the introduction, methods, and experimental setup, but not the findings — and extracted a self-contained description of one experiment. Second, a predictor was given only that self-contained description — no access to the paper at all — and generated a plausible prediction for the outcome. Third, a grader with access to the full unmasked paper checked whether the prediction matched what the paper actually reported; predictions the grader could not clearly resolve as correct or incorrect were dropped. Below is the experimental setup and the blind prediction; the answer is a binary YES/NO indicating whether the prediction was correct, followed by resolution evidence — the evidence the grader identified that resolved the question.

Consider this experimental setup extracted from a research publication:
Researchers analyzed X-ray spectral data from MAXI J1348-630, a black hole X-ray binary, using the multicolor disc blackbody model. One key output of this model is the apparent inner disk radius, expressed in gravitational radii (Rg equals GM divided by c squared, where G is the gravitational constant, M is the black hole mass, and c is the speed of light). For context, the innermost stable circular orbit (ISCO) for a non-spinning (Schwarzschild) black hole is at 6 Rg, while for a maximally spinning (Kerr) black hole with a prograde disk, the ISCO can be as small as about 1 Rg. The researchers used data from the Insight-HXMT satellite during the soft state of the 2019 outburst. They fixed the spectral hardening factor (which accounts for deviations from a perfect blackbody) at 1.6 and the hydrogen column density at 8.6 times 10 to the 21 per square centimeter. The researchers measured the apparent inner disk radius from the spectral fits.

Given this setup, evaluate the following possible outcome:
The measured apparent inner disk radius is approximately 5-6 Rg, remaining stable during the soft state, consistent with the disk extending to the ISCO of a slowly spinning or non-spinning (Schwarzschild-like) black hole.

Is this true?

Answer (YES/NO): NO